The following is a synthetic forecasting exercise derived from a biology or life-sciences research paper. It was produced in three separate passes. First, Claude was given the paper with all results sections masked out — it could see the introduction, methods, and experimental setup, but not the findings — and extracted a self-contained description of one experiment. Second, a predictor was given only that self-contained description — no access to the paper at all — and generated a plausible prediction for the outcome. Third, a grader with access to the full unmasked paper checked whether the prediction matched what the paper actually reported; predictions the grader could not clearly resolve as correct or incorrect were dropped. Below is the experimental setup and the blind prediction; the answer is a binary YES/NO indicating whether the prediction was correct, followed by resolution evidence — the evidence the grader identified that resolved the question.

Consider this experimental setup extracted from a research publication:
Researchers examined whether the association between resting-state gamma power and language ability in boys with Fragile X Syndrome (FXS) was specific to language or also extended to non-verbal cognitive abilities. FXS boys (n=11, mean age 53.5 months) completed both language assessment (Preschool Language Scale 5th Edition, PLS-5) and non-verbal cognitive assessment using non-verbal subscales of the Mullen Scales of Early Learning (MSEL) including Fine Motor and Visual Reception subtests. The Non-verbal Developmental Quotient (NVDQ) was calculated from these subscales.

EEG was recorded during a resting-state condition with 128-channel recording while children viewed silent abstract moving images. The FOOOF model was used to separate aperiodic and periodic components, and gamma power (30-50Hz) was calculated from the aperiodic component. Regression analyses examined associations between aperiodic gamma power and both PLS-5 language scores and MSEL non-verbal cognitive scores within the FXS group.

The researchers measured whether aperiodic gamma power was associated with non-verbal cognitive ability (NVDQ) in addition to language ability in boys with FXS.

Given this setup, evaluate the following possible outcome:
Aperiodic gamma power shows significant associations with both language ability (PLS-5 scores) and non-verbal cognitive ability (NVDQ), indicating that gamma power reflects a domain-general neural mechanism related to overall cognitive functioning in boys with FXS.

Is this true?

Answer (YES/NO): NO